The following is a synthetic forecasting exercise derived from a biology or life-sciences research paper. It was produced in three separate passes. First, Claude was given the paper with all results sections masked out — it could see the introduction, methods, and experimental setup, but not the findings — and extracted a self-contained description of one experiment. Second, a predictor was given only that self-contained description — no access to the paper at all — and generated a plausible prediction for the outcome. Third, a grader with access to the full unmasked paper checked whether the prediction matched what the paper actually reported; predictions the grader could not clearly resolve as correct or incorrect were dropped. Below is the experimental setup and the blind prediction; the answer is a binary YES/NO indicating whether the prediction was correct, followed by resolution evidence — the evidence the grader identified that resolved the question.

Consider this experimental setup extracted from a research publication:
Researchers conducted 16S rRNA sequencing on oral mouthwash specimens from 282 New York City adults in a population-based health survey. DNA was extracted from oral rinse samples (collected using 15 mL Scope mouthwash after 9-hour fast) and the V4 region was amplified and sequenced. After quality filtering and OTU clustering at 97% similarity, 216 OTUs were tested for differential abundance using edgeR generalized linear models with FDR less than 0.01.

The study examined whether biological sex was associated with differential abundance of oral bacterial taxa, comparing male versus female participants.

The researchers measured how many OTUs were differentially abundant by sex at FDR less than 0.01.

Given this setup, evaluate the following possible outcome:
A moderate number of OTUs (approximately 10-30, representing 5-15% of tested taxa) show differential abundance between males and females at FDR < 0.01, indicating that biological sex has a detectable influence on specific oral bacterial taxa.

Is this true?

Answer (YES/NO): NO